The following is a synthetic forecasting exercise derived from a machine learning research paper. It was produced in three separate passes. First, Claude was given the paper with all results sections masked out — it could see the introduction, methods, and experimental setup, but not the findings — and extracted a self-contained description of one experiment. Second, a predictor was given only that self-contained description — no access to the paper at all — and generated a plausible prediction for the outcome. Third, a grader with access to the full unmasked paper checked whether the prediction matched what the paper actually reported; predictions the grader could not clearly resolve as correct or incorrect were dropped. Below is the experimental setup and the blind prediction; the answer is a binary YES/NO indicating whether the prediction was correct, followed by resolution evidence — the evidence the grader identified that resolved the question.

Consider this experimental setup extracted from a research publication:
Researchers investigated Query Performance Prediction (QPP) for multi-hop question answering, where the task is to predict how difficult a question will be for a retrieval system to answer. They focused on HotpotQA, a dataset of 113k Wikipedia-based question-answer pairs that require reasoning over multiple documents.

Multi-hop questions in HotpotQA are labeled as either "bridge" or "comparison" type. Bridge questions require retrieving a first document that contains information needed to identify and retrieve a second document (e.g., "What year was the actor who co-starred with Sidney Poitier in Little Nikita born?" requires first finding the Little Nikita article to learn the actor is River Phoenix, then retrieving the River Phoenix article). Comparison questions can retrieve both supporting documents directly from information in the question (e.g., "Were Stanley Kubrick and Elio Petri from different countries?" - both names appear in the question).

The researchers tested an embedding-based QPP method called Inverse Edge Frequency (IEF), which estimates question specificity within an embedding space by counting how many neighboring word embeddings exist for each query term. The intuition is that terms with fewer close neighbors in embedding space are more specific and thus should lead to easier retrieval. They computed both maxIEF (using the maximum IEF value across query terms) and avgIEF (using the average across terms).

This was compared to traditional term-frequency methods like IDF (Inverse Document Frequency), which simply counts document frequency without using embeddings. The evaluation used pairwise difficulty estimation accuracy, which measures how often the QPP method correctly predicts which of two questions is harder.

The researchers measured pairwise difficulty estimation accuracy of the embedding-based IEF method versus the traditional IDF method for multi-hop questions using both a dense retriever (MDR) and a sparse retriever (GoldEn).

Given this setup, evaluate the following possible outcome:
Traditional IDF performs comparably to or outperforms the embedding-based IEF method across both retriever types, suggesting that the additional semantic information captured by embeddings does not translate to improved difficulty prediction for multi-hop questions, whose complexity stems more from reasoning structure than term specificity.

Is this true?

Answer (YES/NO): YES